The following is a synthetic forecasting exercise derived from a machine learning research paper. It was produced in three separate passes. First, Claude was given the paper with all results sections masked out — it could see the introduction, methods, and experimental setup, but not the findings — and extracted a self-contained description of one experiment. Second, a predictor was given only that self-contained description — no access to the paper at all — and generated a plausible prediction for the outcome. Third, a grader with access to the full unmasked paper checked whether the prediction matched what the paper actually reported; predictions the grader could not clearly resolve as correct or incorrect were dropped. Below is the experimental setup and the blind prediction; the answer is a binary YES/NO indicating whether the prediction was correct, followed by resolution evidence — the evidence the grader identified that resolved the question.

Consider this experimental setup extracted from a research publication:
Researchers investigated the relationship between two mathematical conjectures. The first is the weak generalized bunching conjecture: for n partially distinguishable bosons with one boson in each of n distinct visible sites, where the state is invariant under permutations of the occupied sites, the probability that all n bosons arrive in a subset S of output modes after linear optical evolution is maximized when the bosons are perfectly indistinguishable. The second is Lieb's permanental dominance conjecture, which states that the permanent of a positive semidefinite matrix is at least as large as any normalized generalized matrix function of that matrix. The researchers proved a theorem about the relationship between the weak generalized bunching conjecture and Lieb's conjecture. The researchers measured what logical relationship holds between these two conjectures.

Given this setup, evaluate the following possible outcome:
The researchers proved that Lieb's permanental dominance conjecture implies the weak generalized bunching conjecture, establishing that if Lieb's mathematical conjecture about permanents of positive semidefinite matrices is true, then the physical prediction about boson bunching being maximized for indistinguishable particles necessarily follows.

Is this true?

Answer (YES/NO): NO